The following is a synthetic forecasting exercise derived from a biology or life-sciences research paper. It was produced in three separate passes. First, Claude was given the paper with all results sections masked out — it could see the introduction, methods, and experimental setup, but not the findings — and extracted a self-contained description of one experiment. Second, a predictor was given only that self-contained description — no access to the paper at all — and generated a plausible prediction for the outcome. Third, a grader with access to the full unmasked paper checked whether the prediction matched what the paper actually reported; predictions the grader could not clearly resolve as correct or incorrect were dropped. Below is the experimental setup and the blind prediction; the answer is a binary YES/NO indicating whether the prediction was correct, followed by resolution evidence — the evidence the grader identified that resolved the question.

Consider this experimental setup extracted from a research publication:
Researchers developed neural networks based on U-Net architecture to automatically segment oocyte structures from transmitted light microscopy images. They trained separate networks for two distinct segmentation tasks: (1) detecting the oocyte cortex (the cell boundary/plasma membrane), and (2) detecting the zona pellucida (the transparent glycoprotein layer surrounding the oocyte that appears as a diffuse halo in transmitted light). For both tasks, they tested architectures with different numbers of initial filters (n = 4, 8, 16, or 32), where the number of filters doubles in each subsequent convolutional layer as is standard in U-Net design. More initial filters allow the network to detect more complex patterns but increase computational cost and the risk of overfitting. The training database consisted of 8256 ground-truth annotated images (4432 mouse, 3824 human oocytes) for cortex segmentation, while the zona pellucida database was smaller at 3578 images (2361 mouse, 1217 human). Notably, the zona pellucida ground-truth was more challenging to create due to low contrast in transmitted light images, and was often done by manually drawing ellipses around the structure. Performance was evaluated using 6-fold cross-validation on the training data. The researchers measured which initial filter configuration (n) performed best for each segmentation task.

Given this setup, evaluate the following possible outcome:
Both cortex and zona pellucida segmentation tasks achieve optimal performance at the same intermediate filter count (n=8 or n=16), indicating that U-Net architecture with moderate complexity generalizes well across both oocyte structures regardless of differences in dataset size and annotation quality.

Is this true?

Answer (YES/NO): NO